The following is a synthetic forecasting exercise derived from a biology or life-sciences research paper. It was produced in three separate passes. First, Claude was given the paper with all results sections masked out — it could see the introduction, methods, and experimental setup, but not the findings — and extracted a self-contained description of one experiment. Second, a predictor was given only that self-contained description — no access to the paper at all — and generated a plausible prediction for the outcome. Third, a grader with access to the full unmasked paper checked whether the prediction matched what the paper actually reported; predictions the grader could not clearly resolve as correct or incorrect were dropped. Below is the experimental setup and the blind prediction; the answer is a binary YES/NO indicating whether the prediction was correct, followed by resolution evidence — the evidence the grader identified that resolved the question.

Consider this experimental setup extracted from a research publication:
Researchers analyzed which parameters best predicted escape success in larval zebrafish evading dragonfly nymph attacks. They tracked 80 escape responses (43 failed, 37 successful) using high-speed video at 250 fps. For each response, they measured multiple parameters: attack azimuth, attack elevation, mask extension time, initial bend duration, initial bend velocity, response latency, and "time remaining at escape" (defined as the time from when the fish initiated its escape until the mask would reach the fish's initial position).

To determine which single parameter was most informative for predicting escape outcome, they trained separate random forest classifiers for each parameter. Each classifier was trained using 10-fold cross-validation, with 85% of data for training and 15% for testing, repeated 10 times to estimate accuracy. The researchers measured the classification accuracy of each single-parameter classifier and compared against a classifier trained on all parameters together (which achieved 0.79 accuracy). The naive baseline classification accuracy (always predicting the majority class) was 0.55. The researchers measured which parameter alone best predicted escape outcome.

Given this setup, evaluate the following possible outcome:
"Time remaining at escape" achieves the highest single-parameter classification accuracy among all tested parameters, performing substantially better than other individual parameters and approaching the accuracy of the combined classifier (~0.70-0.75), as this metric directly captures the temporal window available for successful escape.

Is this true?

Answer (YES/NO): YES